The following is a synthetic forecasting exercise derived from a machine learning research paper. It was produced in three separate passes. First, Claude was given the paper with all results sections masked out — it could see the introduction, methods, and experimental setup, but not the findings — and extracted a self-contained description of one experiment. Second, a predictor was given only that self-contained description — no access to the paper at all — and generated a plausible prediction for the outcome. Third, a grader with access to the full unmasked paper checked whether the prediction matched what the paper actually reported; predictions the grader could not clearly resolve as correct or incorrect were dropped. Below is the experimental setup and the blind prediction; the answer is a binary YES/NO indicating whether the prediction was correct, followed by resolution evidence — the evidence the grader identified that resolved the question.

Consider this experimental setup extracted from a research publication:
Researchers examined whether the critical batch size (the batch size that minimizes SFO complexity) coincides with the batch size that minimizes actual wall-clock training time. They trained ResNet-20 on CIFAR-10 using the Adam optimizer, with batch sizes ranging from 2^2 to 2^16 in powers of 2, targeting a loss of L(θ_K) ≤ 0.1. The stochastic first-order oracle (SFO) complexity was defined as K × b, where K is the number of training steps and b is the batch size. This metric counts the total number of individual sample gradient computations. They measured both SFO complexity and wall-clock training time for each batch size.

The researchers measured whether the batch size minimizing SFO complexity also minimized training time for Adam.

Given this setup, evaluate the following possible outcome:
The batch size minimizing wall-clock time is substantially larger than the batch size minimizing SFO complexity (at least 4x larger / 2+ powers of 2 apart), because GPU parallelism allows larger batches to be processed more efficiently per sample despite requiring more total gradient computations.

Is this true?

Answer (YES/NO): NO